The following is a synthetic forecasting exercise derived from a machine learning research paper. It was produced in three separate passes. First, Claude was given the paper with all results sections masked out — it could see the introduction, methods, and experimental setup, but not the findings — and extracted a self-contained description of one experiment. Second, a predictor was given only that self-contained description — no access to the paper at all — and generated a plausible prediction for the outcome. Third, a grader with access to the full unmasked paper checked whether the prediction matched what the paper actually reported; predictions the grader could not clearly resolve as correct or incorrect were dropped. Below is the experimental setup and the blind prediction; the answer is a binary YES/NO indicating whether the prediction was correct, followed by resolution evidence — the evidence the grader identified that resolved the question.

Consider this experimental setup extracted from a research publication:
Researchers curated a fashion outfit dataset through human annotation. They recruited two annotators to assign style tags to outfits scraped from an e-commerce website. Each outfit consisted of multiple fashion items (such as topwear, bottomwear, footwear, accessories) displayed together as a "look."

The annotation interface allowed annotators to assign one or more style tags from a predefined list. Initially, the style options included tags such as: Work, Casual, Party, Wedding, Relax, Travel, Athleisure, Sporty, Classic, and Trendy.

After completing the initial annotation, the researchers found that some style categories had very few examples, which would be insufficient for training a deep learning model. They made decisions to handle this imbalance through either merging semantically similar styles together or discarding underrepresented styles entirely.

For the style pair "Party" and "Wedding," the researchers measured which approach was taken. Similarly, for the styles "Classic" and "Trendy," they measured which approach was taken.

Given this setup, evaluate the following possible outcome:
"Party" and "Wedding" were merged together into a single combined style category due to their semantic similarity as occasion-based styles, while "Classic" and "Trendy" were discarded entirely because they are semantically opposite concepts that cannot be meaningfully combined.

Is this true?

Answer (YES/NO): YES